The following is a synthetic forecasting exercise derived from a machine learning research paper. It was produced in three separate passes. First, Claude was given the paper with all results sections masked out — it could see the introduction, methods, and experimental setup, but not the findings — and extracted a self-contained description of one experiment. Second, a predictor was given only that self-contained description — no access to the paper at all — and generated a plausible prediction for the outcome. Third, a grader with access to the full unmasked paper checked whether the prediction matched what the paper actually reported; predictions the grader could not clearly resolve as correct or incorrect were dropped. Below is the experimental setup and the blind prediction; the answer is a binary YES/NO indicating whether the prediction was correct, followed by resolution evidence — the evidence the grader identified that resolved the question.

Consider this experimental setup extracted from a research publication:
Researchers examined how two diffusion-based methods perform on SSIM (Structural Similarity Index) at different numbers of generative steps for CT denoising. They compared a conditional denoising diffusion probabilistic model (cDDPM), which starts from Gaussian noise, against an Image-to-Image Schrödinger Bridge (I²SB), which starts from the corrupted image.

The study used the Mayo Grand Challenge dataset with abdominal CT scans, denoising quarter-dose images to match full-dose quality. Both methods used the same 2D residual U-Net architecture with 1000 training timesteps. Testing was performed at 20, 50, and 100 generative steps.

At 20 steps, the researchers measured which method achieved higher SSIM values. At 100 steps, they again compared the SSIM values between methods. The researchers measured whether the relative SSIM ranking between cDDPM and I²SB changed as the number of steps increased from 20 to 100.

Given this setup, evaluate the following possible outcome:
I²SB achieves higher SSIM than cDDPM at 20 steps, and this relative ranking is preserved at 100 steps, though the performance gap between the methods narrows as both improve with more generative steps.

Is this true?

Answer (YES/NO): NO